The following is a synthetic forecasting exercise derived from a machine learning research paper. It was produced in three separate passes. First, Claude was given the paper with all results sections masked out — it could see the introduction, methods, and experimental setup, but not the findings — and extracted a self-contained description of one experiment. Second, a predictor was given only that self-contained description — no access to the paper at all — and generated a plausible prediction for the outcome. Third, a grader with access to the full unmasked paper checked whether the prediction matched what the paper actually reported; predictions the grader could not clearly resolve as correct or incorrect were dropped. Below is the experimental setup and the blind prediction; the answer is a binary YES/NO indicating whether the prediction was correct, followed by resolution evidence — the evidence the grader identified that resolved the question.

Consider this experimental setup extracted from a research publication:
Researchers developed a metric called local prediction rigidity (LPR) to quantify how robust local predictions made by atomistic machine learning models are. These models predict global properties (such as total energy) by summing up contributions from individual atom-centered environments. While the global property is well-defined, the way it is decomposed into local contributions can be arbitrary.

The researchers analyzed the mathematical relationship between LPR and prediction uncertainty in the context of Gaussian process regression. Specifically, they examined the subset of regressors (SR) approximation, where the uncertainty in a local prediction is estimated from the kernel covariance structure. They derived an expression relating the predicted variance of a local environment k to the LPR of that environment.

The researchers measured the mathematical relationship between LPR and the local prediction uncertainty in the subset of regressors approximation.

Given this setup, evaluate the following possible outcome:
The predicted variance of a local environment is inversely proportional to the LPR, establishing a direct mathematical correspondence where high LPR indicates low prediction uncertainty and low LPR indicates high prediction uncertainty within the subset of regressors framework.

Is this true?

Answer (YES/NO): YES